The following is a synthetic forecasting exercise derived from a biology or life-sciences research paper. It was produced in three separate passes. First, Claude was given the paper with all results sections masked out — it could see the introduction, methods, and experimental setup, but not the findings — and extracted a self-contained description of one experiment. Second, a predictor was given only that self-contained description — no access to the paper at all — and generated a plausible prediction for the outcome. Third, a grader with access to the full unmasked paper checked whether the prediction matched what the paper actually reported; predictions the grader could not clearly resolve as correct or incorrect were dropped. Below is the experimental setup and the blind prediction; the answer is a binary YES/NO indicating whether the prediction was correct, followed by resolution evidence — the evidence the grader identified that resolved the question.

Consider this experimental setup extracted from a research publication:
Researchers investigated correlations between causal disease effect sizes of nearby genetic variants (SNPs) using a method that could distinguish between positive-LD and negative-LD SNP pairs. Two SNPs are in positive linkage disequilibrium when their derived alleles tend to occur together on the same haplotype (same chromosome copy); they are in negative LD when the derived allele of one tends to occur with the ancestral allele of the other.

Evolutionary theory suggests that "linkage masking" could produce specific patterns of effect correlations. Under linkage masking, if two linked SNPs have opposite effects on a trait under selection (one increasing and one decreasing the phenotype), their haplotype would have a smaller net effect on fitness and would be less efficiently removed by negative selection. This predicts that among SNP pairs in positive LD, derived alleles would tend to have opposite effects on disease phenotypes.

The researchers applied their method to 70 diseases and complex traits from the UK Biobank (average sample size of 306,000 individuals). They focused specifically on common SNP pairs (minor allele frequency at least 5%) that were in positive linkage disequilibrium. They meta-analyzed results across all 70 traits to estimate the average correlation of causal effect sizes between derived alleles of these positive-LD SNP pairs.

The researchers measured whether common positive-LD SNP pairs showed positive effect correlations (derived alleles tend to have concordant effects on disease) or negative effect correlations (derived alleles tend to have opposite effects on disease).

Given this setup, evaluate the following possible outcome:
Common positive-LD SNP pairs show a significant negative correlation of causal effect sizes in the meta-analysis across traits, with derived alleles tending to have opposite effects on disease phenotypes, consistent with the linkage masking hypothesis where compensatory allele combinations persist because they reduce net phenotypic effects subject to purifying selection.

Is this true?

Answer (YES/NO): NO